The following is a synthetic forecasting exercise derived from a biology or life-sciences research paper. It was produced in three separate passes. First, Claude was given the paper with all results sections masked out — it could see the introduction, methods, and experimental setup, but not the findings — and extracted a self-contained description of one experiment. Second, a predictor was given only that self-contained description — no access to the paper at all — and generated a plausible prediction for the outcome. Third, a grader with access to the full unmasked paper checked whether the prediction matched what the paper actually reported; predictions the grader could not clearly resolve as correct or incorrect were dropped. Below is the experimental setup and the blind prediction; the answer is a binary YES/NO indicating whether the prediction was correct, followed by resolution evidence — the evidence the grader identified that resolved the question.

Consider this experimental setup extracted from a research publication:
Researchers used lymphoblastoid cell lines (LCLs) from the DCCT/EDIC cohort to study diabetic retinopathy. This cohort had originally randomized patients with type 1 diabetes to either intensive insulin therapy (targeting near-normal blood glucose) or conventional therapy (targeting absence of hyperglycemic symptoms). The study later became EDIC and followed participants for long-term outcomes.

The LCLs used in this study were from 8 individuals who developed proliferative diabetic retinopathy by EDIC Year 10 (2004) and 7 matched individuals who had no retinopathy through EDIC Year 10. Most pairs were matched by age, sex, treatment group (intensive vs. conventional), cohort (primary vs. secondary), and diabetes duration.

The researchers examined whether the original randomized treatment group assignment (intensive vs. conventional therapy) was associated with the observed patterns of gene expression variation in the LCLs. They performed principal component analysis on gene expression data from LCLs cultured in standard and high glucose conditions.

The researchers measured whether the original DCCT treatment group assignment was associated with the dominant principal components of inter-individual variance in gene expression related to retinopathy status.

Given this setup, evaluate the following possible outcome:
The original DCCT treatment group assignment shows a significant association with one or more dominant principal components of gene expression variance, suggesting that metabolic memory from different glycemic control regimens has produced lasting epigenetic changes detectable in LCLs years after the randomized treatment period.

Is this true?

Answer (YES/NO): NO